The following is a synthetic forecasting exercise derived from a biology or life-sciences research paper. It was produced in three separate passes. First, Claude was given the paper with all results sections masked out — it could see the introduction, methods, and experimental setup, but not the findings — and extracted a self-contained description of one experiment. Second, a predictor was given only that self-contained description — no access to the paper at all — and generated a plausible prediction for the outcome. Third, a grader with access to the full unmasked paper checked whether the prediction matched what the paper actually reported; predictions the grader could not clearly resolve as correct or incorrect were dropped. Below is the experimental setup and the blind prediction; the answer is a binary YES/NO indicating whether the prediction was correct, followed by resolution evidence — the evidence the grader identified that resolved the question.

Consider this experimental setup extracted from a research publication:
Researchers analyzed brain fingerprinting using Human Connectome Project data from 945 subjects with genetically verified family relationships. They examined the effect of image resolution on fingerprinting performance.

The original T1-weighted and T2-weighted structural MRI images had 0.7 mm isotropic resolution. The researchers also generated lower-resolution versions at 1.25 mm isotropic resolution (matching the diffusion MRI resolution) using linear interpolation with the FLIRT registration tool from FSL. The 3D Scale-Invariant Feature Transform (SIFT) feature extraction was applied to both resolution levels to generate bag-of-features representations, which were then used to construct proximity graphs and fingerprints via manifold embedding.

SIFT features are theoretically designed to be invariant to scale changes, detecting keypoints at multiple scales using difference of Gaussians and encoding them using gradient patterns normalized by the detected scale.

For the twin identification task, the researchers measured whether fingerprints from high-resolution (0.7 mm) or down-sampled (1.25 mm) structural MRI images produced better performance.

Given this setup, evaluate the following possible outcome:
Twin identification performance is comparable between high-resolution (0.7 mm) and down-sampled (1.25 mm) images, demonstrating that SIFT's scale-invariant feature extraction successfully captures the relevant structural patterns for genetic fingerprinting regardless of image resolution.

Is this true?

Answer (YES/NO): YES